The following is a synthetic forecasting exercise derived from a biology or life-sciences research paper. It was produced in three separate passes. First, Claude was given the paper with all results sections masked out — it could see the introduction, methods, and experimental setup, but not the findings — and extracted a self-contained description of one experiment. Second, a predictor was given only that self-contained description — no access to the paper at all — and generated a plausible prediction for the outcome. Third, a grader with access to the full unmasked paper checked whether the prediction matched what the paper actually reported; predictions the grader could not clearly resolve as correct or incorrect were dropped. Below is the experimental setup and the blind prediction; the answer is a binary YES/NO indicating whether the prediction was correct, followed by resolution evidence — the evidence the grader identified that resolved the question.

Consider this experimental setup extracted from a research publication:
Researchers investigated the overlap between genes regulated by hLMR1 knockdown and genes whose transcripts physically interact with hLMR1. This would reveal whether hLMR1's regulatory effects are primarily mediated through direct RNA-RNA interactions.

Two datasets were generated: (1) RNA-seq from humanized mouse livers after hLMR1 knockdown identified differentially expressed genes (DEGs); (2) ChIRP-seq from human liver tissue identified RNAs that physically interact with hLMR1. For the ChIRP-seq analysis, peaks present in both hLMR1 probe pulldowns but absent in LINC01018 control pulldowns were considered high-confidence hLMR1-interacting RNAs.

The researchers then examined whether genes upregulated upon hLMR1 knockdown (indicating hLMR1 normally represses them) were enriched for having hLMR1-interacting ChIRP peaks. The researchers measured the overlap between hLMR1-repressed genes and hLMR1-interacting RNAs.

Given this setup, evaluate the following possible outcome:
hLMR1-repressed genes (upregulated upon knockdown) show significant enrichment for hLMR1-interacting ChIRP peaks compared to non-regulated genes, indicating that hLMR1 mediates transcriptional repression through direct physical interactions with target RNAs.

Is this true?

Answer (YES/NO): YES